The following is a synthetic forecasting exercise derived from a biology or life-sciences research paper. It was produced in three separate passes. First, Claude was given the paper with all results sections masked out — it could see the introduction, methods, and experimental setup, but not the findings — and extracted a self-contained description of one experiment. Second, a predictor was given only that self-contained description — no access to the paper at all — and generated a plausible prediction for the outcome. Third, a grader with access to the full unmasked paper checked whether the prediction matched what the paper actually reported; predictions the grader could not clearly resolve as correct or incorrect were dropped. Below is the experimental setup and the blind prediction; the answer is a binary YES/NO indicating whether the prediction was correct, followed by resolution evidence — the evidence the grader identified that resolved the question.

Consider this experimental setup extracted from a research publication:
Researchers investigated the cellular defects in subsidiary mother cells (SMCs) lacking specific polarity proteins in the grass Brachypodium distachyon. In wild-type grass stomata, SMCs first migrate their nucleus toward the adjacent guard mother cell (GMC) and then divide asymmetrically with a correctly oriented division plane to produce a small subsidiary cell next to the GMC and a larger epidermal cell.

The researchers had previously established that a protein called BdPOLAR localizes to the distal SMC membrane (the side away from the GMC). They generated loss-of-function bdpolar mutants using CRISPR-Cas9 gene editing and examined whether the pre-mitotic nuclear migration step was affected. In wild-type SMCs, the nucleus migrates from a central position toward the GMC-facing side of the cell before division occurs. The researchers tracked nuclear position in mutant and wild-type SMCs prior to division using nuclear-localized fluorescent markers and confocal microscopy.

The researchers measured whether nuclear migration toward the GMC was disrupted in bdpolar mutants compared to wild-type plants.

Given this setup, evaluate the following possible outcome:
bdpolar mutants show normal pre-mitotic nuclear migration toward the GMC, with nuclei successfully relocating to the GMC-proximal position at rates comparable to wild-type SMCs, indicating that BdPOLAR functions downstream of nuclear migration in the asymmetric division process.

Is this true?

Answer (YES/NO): NO